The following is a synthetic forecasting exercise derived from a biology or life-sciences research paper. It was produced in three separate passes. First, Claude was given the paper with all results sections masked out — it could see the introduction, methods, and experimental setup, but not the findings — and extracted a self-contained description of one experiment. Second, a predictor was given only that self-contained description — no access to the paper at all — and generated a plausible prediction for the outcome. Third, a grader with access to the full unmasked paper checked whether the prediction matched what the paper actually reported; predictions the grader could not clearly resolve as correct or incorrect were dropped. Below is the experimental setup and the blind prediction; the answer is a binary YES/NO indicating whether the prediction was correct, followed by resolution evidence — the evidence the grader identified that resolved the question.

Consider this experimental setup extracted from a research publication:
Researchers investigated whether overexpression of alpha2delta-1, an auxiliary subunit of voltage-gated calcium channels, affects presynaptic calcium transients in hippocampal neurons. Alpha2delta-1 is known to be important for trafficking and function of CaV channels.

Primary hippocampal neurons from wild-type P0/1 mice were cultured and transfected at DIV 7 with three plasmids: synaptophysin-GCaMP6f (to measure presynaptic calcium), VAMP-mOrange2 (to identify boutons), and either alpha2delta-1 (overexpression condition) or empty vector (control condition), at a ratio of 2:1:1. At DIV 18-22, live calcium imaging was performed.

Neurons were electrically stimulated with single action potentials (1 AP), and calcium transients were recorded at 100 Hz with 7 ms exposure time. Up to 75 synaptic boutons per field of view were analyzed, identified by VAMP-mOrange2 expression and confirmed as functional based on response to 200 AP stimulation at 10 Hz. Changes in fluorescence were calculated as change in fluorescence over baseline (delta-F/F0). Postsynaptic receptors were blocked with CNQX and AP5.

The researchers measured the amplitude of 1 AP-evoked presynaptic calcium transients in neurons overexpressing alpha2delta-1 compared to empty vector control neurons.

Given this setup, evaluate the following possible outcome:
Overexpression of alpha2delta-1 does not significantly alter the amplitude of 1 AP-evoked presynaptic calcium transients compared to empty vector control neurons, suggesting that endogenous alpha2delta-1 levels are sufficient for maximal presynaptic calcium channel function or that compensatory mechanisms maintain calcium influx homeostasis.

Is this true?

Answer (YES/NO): YES